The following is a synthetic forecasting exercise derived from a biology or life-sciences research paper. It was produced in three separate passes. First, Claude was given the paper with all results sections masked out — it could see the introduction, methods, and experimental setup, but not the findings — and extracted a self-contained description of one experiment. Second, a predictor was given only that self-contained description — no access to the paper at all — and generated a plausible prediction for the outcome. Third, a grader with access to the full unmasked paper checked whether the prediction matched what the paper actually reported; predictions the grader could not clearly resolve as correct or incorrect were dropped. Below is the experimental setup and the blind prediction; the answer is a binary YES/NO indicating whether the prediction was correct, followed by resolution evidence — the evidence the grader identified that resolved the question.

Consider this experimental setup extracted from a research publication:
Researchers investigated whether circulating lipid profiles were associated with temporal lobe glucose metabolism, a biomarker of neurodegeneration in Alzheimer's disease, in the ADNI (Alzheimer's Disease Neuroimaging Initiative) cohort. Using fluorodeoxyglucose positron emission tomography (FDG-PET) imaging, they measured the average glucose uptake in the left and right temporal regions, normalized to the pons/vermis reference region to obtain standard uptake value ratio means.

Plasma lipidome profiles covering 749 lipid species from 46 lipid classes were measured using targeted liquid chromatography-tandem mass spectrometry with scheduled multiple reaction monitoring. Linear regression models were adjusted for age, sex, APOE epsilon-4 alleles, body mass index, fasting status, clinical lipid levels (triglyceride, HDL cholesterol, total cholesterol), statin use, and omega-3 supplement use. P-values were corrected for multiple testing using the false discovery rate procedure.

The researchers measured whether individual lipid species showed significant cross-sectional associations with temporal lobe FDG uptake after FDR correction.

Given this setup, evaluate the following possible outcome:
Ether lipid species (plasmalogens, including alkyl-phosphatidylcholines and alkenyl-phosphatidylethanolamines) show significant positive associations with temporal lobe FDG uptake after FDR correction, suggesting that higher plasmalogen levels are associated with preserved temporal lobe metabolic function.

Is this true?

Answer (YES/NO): NO